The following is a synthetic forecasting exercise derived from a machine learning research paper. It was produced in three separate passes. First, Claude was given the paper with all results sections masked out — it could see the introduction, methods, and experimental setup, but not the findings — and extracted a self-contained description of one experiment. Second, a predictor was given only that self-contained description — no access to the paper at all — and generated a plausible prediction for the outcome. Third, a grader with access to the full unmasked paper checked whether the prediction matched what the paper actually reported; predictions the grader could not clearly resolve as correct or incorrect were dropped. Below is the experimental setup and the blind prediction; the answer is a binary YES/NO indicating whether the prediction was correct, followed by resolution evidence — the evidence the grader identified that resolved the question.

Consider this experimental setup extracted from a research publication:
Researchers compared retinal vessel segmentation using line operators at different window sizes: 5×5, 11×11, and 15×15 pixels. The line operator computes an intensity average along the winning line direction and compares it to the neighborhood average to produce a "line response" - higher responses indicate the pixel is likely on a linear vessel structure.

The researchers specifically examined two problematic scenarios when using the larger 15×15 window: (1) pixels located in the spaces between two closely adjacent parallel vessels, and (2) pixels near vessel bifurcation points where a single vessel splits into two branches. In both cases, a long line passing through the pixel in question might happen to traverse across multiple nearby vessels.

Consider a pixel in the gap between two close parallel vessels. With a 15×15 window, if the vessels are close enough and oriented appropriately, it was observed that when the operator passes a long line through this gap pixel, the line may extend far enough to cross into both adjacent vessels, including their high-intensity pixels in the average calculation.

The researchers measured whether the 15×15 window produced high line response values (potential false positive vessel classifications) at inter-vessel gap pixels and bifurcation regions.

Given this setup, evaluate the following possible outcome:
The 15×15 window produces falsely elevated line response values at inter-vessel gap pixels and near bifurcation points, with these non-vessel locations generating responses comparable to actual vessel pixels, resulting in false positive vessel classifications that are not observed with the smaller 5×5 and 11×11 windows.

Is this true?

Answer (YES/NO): NO